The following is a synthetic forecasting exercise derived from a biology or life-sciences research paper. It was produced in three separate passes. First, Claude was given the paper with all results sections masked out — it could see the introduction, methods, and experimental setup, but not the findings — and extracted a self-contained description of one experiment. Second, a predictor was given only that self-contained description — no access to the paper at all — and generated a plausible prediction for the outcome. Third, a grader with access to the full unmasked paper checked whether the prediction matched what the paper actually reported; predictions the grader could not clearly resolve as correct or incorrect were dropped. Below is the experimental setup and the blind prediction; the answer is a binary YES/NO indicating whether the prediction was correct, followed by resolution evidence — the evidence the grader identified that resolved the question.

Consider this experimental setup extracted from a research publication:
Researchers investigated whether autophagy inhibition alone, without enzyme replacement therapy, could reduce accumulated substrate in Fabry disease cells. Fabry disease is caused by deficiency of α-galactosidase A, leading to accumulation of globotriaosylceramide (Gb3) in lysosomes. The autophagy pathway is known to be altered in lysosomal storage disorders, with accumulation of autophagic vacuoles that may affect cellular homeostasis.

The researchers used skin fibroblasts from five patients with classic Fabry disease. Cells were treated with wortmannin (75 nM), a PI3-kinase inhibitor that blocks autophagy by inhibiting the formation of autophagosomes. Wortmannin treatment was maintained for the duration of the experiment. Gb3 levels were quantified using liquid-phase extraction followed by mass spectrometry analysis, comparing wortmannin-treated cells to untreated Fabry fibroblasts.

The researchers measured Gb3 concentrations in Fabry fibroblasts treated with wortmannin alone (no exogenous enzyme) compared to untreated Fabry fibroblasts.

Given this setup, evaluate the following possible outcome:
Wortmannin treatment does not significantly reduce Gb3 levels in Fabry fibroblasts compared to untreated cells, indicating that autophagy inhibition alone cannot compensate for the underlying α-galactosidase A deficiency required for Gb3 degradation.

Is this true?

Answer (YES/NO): NO